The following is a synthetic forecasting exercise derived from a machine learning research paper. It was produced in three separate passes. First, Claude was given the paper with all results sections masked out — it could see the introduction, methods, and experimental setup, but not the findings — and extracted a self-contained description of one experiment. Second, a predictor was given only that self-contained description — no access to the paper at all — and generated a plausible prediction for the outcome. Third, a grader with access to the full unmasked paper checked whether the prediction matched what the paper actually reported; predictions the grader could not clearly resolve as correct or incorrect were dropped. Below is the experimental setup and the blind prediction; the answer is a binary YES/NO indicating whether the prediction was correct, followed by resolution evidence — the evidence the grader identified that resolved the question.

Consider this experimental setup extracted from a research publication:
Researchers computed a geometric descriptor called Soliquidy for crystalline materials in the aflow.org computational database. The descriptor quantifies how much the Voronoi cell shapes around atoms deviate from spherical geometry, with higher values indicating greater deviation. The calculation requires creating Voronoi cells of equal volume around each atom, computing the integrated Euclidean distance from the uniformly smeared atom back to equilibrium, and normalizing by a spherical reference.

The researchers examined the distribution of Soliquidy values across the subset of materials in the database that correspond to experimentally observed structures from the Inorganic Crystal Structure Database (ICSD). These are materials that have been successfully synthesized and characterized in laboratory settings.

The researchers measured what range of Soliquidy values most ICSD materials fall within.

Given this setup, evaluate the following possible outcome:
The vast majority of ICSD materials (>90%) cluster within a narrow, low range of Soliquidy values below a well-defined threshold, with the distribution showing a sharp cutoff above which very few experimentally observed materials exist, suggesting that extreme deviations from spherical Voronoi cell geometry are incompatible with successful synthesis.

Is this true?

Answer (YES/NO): NO